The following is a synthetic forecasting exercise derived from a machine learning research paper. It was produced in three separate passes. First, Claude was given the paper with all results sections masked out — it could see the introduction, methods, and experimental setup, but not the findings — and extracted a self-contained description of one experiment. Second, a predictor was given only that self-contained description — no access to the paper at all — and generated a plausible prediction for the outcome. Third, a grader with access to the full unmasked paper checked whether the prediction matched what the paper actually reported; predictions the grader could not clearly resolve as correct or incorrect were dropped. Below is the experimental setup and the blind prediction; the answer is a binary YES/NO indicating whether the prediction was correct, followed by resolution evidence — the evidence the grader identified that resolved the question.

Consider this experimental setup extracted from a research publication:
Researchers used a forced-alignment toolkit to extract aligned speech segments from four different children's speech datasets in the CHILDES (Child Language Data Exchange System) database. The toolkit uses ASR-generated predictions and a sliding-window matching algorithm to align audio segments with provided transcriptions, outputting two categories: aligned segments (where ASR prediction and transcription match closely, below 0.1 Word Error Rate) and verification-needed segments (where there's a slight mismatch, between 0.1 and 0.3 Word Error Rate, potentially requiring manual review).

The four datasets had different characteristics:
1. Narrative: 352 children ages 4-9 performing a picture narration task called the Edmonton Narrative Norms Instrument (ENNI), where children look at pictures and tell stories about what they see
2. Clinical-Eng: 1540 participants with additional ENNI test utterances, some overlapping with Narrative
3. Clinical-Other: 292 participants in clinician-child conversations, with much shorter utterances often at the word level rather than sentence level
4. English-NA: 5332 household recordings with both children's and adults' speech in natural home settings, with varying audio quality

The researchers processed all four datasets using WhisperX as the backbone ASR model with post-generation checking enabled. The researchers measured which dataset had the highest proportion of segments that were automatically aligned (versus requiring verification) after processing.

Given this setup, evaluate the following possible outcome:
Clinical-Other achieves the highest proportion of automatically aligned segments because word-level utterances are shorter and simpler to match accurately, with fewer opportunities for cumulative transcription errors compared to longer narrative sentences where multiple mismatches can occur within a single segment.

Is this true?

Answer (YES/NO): YES